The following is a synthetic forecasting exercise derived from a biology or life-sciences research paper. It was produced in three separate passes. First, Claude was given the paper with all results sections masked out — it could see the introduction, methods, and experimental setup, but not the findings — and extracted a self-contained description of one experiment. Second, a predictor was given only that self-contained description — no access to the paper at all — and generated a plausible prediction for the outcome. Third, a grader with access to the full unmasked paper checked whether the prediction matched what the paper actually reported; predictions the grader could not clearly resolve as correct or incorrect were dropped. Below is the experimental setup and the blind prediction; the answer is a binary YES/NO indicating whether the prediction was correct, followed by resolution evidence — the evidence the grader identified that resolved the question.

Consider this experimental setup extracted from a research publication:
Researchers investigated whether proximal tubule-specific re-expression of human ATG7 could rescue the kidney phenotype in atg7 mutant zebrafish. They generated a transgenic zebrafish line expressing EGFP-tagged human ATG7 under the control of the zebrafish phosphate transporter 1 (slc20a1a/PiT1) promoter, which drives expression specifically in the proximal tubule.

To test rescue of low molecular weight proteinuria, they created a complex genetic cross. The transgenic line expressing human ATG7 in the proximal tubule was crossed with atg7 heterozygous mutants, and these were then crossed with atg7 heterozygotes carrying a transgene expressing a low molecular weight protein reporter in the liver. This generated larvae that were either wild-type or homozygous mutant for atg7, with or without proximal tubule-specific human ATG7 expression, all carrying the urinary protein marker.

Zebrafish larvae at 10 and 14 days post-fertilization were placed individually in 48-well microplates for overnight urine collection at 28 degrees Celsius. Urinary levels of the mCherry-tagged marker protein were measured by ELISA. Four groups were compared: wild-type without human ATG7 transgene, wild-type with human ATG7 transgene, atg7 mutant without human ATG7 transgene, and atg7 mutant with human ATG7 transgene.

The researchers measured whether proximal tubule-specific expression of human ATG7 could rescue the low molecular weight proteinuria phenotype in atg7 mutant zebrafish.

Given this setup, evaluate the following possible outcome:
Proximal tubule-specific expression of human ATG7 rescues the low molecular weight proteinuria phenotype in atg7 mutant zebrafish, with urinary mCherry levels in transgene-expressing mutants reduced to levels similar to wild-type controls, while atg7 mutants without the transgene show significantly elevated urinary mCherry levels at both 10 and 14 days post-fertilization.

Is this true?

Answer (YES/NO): YES